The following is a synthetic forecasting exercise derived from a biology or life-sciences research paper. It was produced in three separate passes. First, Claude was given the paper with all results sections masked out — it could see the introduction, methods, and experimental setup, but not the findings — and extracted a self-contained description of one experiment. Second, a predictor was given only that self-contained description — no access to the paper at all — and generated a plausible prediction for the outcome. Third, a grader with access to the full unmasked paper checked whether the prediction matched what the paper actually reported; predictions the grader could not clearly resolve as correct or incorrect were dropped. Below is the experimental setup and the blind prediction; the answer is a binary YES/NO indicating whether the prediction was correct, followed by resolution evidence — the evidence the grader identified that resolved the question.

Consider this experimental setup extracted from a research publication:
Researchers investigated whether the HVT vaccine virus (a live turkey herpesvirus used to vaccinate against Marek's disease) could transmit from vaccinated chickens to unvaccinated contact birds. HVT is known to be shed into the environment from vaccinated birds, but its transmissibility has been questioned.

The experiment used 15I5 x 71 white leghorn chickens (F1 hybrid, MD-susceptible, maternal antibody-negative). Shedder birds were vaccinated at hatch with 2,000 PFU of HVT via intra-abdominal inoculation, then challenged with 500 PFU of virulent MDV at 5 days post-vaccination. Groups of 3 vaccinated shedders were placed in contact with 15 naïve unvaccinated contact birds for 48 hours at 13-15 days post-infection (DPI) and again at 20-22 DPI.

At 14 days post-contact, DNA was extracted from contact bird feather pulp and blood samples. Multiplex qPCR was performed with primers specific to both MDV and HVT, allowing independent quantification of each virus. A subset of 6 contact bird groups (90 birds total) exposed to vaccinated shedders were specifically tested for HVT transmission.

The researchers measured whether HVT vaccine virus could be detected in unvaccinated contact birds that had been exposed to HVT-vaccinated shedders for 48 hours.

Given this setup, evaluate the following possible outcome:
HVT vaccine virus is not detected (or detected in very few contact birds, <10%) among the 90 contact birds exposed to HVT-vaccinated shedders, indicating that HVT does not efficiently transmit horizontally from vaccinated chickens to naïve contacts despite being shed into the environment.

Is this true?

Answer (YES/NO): YES